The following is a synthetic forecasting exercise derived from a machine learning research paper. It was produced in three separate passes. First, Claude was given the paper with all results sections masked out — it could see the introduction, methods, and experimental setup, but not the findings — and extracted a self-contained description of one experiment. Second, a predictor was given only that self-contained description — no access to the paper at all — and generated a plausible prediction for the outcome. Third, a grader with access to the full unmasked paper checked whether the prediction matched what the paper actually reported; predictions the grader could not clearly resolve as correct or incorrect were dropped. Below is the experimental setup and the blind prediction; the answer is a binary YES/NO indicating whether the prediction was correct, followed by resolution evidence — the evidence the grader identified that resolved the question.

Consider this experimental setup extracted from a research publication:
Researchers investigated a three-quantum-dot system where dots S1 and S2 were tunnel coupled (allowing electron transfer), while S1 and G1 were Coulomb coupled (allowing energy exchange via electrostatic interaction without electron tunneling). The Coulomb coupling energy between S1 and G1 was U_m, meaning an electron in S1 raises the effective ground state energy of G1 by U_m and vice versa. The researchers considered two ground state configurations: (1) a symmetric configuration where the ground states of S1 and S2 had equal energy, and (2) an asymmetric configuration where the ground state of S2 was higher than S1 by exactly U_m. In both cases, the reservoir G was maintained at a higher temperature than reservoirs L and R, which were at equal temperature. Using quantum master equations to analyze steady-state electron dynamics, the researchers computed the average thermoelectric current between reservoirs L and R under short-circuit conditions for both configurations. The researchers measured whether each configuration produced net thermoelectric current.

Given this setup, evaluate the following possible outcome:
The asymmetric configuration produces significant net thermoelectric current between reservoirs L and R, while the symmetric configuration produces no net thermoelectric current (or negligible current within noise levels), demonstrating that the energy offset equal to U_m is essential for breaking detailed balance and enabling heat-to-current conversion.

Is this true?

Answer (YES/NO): YES